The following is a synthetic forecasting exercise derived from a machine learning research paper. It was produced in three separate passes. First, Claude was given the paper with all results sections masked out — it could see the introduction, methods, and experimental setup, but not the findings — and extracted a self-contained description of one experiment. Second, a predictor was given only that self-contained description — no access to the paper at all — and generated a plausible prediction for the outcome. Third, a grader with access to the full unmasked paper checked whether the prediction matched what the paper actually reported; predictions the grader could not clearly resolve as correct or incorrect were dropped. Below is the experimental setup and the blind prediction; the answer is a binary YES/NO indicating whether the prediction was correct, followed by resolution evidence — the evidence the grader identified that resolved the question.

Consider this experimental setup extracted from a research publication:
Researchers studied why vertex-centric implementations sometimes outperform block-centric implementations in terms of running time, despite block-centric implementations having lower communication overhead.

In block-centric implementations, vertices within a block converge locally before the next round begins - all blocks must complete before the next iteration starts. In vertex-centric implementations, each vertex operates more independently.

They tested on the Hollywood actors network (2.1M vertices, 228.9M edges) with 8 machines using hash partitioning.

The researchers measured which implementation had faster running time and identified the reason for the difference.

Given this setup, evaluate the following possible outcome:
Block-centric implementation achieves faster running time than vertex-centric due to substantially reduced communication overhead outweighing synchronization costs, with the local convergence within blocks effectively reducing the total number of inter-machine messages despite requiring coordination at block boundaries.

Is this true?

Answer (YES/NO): NO